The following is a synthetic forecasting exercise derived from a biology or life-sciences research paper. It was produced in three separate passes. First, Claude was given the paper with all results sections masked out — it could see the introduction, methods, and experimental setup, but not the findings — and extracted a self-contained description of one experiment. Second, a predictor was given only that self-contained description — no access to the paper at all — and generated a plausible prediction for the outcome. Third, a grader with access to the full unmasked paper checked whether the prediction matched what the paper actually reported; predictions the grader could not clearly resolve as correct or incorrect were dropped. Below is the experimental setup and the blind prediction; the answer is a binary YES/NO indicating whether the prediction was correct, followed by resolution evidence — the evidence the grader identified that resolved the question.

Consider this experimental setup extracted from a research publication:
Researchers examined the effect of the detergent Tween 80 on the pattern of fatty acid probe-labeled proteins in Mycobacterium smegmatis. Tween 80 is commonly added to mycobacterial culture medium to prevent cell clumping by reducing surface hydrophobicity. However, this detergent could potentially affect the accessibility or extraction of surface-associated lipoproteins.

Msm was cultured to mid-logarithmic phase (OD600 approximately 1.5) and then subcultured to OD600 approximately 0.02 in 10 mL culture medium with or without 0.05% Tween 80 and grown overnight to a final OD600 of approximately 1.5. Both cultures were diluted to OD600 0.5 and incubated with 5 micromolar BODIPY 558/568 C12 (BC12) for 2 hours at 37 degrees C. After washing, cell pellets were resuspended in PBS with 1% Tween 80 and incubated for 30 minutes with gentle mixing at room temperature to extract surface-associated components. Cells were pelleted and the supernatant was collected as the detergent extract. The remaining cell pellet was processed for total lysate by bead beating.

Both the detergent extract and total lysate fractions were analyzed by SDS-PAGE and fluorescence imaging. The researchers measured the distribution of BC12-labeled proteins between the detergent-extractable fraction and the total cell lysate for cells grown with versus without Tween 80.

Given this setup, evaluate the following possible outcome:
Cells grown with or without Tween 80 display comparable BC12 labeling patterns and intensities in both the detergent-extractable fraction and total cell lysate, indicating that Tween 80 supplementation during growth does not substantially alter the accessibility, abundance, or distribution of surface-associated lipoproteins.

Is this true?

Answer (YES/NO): NO